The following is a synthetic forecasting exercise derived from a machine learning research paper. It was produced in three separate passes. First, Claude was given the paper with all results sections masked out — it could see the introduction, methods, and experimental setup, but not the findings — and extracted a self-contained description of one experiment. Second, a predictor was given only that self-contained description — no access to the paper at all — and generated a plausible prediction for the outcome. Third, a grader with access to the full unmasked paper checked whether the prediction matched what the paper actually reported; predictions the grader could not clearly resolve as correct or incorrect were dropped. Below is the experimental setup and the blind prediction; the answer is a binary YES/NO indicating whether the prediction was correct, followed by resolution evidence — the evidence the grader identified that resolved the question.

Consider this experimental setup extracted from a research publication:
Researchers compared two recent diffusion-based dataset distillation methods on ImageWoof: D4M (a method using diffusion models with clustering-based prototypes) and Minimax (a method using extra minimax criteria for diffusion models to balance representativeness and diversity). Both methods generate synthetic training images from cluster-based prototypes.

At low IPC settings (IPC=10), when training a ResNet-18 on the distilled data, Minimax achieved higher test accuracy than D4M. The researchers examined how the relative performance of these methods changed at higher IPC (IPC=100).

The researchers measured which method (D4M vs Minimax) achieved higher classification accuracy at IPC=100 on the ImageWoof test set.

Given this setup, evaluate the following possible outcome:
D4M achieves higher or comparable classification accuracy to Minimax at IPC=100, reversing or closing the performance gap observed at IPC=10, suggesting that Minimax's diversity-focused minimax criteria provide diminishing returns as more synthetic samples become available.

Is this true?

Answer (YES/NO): YES